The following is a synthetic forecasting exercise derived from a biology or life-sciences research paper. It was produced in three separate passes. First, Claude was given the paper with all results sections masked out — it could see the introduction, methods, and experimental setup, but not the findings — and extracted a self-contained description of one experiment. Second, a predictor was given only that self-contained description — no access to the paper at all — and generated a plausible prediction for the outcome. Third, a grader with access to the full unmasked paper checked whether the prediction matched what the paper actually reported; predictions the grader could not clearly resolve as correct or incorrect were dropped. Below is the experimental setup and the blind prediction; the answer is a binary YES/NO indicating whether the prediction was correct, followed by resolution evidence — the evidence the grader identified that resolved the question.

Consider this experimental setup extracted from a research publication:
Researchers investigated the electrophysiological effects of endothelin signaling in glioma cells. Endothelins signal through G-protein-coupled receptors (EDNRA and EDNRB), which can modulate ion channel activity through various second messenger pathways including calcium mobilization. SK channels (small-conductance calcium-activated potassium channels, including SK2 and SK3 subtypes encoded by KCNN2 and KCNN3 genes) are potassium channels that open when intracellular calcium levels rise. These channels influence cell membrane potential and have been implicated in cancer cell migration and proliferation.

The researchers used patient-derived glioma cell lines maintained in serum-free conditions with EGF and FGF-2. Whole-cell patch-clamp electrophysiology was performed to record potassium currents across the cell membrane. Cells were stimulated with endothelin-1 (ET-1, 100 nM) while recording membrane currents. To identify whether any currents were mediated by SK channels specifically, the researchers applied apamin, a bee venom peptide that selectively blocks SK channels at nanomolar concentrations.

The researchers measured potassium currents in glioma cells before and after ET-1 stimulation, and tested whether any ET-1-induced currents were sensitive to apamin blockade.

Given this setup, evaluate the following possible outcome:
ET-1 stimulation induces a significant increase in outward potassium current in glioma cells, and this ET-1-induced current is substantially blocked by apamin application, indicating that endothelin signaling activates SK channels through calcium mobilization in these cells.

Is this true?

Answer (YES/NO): YES